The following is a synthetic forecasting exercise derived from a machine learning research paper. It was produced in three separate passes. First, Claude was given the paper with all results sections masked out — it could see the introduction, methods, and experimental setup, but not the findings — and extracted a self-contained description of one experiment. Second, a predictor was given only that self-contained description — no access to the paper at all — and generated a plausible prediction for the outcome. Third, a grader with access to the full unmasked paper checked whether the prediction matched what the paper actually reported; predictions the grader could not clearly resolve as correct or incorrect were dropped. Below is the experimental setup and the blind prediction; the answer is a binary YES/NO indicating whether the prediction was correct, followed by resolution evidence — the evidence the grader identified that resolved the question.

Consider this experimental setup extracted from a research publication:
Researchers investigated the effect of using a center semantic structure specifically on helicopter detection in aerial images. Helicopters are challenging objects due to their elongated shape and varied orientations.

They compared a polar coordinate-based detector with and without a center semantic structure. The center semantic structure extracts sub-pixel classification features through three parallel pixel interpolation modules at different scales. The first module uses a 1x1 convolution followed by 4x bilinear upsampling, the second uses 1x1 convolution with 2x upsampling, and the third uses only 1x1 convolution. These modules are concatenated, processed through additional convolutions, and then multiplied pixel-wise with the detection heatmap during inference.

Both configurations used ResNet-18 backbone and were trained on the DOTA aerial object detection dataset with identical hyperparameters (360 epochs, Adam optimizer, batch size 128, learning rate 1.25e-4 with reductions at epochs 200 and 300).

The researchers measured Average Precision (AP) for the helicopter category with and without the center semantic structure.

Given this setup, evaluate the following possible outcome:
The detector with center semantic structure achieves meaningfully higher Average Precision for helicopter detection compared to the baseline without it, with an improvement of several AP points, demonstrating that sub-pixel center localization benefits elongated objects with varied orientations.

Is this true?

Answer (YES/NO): YES